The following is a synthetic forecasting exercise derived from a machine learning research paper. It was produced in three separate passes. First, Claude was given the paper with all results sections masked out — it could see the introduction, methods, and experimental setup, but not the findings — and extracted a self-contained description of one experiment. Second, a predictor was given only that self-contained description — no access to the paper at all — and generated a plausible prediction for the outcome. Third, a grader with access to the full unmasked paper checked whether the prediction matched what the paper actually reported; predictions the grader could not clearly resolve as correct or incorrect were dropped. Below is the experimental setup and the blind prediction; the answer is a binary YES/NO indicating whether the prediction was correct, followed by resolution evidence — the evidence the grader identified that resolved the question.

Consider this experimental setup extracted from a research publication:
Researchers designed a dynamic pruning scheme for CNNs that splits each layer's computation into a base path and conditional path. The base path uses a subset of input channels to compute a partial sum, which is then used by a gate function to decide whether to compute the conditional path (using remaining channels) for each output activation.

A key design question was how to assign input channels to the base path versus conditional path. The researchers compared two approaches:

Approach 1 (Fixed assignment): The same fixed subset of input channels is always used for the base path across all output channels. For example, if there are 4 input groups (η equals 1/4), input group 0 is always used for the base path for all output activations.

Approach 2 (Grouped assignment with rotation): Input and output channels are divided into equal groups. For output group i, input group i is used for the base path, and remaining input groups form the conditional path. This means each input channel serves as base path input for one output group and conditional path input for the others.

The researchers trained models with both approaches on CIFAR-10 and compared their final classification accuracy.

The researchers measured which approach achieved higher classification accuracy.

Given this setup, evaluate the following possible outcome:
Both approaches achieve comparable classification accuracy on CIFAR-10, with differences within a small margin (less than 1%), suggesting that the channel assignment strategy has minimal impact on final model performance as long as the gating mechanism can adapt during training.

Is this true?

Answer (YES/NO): NO